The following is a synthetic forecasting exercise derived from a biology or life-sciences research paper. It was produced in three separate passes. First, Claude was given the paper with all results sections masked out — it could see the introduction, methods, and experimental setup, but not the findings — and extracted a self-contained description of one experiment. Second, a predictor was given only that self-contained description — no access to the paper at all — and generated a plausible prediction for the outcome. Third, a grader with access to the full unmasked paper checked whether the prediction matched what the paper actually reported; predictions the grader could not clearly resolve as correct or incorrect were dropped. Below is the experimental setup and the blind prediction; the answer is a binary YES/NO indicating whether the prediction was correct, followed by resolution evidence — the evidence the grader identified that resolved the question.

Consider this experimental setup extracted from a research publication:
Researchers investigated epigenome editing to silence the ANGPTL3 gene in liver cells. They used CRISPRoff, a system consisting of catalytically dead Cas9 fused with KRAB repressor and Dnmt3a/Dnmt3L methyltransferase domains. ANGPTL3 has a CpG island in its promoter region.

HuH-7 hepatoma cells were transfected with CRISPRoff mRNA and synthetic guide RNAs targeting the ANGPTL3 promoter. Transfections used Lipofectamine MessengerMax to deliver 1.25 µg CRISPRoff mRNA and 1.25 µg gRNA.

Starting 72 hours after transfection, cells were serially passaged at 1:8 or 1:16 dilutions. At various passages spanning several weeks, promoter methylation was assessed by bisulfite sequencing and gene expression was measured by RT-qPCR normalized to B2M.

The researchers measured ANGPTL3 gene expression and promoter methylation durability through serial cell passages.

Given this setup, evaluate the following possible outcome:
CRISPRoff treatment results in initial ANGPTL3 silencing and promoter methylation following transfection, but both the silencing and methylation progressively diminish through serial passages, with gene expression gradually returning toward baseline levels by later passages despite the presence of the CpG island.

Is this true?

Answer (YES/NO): NO